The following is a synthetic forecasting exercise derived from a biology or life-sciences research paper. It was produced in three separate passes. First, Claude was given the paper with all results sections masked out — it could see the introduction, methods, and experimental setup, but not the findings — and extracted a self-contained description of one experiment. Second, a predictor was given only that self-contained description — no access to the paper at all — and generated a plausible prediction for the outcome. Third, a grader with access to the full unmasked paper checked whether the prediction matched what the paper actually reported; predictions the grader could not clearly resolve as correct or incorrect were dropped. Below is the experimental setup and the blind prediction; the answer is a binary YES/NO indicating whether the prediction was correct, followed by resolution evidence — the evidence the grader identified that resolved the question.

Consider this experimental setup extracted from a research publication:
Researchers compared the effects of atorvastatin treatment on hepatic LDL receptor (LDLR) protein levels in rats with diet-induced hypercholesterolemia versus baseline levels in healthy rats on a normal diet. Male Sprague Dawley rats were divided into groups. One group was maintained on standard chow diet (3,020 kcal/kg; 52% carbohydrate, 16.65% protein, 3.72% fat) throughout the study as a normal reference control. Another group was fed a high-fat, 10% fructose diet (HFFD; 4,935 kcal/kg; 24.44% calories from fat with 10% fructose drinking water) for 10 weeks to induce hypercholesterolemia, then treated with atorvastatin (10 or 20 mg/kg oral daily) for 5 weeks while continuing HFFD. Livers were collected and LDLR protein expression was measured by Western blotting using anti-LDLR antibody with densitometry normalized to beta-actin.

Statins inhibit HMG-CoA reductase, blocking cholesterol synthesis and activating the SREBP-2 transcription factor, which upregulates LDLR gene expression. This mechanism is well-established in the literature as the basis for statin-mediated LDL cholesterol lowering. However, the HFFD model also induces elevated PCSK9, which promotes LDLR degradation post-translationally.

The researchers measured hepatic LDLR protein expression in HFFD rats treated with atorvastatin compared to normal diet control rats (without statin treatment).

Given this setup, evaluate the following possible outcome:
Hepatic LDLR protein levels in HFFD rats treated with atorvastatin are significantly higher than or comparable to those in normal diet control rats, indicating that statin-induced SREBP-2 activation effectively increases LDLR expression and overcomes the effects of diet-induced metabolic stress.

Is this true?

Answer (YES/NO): NO